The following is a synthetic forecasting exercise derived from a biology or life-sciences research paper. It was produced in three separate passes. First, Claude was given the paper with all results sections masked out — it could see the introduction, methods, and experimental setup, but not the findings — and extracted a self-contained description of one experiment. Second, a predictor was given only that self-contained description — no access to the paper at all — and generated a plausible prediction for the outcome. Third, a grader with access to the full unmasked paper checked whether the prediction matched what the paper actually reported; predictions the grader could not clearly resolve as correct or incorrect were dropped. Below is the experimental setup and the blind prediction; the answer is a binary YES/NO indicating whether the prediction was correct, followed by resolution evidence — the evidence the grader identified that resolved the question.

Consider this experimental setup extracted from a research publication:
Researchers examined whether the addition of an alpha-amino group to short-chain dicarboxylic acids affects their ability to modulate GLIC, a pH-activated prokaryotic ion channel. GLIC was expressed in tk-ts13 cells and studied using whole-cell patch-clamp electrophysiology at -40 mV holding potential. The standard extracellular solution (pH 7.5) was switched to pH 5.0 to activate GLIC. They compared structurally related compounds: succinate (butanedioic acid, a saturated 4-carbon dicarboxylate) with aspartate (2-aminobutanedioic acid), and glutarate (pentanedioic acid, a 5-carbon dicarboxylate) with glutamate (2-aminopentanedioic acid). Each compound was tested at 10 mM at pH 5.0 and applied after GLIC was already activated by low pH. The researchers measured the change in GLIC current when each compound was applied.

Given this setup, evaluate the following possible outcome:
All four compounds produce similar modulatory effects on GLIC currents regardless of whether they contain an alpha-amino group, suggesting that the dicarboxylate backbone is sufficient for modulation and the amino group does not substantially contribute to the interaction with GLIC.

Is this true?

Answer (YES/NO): NO